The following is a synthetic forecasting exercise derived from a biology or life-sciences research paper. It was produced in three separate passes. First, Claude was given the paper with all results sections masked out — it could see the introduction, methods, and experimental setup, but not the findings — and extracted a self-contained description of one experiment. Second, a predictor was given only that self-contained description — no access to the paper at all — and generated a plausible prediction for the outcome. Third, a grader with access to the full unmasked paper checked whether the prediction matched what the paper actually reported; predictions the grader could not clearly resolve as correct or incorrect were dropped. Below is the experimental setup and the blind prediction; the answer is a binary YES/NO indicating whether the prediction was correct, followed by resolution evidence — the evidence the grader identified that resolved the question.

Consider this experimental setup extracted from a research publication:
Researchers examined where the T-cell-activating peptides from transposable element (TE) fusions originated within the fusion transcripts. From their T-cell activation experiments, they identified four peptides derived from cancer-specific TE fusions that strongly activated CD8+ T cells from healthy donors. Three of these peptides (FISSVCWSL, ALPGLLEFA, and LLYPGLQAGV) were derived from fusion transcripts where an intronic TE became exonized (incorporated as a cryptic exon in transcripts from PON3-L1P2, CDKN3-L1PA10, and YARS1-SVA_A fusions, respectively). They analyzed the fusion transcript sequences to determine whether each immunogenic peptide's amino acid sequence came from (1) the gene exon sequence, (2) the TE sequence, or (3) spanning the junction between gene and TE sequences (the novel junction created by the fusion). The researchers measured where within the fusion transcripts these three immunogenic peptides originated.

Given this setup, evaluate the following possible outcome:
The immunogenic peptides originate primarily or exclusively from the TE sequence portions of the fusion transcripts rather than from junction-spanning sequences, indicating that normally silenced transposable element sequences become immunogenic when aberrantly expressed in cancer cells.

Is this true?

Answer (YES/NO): NO